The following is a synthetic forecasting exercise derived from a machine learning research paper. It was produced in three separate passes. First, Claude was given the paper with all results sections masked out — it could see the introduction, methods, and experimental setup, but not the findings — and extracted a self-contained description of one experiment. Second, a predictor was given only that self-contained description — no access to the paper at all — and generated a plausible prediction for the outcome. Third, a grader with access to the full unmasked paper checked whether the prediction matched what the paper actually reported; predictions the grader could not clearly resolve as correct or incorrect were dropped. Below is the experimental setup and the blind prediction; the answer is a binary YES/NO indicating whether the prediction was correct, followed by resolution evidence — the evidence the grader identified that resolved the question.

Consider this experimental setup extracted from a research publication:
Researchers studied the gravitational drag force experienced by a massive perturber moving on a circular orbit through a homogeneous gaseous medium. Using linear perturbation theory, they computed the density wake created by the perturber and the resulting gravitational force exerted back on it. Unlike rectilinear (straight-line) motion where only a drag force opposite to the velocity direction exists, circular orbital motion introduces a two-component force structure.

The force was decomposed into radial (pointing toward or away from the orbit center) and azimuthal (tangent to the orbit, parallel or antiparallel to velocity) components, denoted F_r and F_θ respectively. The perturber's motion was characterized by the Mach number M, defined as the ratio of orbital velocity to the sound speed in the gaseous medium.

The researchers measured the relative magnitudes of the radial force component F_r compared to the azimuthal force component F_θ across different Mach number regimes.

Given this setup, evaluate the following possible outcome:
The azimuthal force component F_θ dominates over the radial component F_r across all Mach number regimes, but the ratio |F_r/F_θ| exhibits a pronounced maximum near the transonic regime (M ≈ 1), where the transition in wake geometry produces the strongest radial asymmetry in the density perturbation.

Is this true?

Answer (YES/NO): NO